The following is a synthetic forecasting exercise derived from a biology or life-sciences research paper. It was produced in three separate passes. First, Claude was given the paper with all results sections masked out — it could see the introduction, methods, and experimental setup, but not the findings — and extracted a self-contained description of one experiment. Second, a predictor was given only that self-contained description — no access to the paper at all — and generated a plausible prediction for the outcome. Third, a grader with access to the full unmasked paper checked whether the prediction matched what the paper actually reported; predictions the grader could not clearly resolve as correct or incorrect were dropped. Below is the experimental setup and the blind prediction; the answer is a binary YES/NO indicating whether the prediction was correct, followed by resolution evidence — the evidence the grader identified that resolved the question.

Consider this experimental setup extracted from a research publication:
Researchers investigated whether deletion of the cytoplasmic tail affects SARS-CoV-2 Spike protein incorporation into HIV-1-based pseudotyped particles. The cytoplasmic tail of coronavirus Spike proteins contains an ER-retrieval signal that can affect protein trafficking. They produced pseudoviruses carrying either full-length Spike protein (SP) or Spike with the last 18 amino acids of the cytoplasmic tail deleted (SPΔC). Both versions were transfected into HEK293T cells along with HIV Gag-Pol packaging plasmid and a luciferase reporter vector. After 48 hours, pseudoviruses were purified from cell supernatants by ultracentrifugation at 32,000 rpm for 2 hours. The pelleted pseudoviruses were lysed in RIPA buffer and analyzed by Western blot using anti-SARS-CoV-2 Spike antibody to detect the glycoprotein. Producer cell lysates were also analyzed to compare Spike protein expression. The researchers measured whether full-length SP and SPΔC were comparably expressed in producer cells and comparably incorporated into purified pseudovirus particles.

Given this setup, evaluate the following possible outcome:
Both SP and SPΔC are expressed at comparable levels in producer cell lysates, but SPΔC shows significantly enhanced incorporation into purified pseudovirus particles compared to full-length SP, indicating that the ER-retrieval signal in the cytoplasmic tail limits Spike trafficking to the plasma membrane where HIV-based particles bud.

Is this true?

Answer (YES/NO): YES